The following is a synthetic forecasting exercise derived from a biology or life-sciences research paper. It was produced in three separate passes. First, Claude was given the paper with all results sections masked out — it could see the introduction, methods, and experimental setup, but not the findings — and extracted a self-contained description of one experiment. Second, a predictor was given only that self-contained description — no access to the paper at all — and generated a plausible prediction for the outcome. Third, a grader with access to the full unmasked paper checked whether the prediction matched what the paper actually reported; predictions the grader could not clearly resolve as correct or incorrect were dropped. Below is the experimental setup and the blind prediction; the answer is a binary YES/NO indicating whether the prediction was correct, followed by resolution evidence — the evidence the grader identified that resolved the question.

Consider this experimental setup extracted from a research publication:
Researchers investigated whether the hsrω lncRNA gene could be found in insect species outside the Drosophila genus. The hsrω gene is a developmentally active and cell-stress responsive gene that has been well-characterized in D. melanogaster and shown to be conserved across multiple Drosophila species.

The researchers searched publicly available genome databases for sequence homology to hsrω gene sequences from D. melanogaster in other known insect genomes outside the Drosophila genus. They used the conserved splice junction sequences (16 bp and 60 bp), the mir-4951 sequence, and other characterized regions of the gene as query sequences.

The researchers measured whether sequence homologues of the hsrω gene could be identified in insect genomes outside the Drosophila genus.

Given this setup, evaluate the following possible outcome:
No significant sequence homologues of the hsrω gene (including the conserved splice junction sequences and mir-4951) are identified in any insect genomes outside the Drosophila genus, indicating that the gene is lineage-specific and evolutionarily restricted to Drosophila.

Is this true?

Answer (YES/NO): NO